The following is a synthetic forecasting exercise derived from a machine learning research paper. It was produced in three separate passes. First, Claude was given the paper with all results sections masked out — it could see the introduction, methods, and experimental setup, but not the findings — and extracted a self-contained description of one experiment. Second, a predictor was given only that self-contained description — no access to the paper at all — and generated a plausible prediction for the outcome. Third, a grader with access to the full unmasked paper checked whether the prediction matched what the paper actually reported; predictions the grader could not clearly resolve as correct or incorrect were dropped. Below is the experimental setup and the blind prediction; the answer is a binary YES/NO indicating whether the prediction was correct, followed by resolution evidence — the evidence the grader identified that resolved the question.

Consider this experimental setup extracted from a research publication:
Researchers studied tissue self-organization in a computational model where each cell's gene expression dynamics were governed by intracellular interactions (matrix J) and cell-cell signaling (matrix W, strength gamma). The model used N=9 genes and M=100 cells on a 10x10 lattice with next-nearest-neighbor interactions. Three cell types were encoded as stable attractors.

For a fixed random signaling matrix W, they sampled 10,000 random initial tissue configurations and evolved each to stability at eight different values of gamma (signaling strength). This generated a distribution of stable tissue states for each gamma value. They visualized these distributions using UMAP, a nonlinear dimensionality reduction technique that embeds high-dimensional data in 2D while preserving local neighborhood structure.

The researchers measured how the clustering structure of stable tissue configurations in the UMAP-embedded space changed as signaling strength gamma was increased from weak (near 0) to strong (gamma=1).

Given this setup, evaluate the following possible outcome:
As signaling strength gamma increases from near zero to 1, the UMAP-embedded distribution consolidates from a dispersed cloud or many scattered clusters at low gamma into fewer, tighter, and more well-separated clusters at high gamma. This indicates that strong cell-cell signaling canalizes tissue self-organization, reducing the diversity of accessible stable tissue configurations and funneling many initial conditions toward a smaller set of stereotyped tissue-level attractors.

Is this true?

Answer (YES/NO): YES